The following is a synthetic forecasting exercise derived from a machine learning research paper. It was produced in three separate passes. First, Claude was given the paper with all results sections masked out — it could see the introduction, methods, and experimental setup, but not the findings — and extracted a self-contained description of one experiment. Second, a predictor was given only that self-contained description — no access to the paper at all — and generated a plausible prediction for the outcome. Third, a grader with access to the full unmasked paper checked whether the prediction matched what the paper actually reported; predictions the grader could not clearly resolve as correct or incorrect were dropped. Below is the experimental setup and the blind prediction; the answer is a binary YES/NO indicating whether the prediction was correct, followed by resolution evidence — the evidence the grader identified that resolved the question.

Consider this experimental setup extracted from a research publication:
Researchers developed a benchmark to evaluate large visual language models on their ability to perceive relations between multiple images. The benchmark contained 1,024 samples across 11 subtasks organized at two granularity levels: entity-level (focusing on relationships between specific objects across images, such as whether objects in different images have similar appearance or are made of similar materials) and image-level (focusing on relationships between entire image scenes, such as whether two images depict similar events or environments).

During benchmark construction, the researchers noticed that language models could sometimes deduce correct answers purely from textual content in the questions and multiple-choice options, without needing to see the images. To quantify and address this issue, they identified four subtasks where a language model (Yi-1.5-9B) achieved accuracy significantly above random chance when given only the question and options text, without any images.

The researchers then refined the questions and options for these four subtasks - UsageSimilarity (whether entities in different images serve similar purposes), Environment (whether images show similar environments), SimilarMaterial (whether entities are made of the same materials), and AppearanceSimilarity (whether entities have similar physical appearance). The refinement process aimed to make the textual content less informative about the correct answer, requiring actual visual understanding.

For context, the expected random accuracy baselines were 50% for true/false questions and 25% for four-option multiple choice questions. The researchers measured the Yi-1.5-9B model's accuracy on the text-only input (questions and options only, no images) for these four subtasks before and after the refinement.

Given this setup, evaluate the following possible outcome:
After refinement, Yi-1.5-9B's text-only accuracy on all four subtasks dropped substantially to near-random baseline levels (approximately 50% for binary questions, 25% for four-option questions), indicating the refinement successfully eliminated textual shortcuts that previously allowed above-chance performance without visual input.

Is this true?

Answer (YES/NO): NO